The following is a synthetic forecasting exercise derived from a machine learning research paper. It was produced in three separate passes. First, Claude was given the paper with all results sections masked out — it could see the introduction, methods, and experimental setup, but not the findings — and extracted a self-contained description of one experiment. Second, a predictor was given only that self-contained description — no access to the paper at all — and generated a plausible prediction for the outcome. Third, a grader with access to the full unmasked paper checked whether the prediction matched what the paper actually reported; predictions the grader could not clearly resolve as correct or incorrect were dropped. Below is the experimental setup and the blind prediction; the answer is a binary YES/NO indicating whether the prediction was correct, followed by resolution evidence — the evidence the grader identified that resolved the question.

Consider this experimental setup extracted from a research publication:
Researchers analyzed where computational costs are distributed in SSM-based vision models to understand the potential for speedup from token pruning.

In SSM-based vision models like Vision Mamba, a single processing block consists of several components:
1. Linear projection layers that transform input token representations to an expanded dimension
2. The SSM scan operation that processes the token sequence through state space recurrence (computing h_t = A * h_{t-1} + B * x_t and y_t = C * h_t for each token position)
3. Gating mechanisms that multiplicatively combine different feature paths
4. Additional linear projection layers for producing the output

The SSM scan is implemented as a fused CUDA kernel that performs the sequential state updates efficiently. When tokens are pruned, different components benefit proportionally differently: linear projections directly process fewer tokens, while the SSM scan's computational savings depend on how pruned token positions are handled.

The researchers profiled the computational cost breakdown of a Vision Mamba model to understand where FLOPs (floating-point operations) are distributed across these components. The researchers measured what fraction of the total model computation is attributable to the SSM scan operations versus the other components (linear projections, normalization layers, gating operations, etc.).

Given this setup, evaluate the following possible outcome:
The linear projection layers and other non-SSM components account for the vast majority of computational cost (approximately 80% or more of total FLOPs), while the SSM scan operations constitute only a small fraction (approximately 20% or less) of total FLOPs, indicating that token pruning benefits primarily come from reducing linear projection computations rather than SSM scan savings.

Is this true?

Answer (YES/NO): YES